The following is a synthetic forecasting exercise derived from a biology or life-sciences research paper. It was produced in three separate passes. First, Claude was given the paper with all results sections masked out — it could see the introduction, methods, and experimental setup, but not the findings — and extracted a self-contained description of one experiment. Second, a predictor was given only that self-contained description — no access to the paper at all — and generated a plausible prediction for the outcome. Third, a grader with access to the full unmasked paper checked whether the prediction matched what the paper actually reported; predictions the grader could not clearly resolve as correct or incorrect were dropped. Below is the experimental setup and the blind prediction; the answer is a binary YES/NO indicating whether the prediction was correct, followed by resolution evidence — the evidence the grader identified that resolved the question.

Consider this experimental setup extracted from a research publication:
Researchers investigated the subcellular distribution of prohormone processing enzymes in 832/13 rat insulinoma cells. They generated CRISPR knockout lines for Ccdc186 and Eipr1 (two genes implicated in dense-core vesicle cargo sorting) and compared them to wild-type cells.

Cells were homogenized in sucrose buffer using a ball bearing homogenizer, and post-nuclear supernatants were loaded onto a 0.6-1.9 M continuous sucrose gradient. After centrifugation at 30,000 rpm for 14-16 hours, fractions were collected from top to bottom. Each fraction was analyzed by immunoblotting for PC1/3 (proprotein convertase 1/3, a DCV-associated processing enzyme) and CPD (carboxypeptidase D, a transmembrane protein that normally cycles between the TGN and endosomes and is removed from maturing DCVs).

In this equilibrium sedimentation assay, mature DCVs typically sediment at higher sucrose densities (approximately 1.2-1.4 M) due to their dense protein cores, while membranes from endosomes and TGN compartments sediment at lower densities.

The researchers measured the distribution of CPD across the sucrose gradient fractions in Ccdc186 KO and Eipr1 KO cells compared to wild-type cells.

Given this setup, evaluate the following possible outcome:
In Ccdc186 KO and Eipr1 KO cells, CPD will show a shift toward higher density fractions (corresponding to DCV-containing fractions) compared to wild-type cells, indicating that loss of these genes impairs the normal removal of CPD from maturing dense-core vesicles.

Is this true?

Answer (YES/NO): YES